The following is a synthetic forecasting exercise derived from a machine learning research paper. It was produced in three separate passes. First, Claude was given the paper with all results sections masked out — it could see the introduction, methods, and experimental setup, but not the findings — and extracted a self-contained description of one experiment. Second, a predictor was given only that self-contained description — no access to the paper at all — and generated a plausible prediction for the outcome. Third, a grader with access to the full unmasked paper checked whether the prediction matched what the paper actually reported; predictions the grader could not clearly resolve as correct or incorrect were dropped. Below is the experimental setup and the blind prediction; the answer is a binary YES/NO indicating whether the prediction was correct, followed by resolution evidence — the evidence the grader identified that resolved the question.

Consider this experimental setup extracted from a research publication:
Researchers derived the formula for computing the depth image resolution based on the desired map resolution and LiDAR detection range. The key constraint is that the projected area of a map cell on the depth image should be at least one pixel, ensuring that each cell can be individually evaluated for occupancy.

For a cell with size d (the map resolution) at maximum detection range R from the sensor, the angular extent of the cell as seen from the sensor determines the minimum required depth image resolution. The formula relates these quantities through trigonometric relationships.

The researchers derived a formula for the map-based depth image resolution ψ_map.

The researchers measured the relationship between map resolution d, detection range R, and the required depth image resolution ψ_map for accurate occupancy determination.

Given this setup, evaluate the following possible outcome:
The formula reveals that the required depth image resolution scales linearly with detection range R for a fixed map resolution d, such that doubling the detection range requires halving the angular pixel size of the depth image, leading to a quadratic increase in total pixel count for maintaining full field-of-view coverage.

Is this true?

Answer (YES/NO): NO